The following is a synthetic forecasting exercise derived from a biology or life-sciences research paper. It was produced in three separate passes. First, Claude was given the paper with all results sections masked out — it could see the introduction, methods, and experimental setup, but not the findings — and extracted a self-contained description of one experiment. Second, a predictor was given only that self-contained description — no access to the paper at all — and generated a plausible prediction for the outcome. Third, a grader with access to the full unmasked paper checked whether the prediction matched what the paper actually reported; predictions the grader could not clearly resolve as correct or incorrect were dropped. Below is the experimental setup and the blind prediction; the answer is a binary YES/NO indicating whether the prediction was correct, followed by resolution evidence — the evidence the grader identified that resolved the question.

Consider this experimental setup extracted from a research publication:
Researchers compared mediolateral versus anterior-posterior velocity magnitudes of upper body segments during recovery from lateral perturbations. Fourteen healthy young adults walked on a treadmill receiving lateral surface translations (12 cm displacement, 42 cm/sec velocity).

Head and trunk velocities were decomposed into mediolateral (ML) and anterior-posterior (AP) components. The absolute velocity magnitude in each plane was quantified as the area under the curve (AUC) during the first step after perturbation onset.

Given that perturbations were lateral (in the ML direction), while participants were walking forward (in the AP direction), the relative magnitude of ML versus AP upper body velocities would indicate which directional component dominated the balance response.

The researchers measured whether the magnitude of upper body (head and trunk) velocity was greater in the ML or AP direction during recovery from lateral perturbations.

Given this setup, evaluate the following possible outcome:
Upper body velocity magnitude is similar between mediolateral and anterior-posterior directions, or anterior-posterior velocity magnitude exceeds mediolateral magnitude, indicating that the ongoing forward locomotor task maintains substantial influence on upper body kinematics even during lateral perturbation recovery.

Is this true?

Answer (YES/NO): NO